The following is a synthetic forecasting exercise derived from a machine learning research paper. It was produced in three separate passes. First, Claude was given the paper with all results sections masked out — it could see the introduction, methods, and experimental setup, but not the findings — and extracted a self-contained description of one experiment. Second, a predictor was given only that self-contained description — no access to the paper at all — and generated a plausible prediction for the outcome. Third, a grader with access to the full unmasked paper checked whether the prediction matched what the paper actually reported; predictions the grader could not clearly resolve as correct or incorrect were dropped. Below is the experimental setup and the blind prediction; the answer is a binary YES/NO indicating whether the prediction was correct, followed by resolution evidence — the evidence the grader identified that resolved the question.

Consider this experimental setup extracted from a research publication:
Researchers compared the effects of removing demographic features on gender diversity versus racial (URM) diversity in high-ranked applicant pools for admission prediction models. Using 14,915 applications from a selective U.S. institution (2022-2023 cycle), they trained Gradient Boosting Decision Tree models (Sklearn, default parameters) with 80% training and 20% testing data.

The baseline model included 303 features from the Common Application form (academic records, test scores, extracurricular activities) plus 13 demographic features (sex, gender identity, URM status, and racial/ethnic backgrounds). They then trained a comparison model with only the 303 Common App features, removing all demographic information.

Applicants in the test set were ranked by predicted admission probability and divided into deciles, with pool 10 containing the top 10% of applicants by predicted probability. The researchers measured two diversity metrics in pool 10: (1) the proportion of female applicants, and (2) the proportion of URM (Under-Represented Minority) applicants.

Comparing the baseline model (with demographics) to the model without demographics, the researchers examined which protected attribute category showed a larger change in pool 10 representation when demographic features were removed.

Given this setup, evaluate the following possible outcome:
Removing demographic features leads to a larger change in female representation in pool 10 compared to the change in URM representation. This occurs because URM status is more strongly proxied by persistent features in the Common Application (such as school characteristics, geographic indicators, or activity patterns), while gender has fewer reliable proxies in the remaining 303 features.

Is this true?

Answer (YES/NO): NO